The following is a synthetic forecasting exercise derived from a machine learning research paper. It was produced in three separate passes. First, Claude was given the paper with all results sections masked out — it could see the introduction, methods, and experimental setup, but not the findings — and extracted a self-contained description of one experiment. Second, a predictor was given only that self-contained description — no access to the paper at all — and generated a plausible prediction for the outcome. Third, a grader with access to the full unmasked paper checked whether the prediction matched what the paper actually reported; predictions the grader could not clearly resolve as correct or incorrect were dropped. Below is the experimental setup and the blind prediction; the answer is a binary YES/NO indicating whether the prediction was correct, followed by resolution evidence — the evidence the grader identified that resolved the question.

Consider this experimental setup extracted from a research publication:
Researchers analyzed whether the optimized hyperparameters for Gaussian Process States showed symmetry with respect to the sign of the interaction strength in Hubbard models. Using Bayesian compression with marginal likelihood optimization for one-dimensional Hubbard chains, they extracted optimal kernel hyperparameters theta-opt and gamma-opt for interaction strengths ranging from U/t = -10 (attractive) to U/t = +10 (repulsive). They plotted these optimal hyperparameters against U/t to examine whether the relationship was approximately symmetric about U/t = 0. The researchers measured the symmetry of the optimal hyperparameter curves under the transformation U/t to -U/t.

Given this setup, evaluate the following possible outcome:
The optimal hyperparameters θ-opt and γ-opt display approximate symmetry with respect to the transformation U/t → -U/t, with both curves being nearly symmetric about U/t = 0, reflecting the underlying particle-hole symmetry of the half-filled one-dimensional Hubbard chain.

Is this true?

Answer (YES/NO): YES